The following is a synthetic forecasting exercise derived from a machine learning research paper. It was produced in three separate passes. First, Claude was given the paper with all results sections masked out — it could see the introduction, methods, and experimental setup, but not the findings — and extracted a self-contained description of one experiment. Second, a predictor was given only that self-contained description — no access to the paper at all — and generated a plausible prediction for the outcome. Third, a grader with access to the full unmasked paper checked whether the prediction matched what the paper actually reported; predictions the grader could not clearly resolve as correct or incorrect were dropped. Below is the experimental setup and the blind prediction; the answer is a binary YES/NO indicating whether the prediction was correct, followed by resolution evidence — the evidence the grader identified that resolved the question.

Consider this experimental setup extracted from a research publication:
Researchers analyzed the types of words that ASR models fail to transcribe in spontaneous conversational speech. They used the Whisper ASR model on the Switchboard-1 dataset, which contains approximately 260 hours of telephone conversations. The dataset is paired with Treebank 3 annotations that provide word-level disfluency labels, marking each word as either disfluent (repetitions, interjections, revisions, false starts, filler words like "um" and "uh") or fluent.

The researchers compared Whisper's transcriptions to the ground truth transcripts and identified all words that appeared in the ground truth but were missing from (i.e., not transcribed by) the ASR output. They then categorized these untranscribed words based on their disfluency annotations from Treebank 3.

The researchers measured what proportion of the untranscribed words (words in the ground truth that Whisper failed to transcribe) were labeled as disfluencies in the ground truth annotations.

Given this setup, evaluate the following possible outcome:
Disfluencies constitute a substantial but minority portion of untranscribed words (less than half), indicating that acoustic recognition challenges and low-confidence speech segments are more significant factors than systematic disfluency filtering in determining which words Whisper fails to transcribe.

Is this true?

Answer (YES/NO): NO